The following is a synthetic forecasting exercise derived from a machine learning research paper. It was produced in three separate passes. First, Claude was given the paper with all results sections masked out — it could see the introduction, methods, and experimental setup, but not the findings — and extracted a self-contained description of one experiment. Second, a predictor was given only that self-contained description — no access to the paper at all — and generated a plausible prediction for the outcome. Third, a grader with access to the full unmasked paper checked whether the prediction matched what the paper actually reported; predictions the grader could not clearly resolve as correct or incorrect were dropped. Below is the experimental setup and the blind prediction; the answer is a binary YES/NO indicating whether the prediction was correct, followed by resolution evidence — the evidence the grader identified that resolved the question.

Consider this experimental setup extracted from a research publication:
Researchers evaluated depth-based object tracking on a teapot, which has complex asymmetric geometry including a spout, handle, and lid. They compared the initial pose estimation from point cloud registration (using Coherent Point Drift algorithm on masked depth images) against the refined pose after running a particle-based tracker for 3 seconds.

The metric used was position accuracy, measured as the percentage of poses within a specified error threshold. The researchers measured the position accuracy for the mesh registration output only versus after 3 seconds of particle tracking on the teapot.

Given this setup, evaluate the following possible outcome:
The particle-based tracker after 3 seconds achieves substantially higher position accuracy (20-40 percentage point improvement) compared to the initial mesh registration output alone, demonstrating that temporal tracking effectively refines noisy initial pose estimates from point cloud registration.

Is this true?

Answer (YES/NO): NO